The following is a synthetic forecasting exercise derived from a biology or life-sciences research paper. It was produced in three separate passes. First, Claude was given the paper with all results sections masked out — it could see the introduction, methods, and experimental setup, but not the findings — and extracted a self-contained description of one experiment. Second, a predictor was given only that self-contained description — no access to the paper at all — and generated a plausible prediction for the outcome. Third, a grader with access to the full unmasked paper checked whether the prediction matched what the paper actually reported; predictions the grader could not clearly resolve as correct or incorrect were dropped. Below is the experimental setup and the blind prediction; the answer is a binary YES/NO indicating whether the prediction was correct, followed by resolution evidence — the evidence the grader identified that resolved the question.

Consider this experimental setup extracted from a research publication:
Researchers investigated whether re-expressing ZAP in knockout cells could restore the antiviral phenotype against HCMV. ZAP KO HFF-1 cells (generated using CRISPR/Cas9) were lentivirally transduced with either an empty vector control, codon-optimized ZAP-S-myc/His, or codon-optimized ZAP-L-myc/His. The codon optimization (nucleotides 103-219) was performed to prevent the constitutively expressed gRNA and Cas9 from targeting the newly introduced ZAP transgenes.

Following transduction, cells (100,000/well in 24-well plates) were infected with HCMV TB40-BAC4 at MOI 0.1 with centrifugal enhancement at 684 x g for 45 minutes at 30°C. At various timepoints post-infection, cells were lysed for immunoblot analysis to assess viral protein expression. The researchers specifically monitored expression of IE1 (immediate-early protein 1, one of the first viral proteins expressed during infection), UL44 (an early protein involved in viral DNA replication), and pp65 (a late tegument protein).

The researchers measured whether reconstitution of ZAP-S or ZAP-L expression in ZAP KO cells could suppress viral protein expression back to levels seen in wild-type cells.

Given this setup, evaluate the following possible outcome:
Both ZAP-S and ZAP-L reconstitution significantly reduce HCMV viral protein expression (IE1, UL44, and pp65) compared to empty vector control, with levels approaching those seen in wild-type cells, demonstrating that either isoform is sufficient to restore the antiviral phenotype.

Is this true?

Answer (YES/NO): NO